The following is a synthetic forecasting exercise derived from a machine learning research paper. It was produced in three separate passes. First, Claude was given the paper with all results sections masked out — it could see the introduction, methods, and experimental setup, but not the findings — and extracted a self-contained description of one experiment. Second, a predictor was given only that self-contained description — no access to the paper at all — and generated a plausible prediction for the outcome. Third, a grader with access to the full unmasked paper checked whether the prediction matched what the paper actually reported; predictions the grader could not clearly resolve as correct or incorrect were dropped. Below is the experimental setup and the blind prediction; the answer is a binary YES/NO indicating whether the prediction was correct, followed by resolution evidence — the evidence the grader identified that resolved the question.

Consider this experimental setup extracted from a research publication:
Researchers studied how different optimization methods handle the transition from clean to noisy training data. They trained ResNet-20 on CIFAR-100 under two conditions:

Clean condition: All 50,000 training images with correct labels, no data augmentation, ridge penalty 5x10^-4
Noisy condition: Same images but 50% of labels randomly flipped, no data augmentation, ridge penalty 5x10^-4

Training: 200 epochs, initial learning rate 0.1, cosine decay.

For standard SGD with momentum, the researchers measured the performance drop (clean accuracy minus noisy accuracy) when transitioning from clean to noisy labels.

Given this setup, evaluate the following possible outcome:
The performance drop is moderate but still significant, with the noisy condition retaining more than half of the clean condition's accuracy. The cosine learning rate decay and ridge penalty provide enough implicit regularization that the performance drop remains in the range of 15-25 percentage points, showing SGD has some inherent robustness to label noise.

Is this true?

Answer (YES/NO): NO